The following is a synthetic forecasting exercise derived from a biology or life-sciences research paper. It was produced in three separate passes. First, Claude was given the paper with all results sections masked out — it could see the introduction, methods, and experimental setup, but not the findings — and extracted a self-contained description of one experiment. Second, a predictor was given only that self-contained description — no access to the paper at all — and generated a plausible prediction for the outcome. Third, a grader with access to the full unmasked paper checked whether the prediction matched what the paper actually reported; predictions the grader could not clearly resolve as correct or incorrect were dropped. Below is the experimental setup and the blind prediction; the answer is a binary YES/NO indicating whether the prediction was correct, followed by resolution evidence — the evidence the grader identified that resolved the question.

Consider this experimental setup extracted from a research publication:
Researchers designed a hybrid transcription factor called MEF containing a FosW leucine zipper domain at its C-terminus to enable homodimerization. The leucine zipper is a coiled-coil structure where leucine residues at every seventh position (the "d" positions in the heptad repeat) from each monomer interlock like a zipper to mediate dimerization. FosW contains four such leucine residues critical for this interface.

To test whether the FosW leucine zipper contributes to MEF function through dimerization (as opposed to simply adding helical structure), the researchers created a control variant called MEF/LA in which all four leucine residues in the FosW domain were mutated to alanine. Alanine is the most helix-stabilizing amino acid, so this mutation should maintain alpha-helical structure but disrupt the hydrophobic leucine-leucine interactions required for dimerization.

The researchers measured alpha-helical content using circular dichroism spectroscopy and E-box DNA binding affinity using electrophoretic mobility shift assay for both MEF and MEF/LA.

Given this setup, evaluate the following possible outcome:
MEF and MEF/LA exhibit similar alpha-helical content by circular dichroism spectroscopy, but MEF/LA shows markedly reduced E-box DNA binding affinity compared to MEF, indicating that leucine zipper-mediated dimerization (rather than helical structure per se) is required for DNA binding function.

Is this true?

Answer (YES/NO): NO